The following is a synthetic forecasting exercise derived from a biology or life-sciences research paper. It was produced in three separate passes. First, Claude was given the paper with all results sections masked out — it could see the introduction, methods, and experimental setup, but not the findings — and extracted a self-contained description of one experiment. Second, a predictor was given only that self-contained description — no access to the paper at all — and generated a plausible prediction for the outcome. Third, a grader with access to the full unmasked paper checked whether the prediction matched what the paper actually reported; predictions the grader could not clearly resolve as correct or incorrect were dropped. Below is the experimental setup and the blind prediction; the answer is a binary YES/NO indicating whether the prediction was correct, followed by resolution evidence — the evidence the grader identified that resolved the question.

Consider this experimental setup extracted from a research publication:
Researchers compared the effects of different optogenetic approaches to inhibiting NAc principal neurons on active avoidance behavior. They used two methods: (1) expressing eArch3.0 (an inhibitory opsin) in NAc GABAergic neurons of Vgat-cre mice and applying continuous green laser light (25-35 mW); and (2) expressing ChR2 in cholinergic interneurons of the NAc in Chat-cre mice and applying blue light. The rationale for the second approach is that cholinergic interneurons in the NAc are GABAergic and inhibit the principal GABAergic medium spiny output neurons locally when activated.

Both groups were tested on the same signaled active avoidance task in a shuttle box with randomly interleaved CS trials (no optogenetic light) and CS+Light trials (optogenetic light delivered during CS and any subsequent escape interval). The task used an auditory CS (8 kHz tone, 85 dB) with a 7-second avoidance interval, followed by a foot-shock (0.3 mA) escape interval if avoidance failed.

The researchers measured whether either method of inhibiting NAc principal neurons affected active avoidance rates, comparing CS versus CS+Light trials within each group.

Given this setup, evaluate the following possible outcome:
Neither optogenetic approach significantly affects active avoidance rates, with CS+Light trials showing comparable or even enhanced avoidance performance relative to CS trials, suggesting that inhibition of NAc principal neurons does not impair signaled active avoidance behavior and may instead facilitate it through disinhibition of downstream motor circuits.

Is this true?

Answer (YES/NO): NO